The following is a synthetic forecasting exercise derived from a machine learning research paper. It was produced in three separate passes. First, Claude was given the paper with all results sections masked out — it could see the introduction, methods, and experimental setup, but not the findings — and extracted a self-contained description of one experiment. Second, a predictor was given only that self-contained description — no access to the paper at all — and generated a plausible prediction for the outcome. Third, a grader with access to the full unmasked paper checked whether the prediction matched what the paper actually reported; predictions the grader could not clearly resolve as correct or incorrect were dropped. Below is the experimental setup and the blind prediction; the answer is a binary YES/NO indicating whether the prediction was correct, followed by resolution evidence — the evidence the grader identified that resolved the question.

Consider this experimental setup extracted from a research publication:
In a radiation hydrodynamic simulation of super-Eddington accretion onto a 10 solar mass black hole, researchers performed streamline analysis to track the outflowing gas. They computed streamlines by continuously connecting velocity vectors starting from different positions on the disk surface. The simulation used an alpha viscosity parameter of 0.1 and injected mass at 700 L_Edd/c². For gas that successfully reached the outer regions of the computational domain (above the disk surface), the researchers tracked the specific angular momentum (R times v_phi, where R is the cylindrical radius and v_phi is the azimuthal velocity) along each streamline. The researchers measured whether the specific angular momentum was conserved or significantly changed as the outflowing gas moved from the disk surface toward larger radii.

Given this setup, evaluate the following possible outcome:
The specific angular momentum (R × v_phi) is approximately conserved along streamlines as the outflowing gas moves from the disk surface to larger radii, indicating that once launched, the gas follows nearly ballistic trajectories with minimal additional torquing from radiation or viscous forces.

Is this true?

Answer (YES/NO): YES